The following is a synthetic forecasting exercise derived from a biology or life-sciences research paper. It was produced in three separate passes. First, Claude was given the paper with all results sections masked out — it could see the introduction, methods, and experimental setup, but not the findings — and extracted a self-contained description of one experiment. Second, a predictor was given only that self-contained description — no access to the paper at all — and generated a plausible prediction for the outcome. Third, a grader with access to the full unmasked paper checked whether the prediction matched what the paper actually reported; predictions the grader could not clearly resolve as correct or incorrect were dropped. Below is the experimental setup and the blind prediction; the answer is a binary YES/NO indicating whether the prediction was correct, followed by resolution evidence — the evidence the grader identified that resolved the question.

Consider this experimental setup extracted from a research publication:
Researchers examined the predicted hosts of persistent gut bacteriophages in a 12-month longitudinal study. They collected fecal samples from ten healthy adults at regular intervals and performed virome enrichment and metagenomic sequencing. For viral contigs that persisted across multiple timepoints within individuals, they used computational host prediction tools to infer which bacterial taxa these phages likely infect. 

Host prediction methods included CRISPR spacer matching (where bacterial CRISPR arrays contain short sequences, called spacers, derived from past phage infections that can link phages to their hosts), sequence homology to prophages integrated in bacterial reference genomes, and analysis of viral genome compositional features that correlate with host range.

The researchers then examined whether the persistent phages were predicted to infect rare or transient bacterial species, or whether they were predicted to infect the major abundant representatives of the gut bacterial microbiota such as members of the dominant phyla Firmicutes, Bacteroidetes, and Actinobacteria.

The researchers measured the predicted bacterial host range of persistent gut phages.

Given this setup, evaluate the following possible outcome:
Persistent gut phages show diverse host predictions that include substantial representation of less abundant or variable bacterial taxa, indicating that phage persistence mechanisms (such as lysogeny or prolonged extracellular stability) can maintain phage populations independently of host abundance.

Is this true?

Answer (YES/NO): NO